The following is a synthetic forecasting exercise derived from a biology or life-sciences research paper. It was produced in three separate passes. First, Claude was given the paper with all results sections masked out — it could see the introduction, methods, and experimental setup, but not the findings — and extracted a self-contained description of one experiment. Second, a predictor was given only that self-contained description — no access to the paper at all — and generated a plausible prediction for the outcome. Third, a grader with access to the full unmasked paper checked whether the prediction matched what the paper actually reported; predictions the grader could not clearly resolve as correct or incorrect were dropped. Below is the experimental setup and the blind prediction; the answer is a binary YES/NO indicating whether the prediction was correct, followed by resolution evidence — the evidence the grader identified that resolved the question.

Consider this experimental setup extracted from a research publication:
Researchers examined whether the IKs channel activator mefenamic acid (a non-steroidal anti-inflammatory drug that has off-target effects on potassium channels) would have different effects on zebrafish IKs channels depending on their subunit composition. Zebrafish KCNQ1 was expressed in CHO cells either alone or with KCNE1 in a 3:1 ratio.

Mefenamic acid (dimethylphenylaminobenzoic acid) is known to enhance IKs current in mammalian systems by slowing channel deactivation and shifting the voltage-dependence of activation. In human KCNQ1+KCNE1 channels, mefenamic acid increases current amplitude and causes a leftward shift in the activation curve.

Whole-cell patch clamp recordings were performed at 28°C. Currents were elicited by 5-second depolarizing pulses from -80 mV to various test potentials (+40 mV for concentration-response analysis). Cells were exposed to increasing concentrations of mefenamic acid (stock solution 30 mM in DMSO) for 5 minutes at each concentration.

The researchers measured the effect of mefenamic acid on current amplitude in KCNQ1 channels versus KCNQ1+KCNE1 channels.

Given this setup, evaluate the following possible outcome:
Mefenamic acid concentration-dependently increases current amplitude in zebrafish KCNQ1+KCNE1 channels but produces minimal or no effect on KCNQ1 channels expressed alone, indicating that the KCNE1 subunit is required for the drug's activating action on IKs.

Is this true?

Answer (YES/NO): NO